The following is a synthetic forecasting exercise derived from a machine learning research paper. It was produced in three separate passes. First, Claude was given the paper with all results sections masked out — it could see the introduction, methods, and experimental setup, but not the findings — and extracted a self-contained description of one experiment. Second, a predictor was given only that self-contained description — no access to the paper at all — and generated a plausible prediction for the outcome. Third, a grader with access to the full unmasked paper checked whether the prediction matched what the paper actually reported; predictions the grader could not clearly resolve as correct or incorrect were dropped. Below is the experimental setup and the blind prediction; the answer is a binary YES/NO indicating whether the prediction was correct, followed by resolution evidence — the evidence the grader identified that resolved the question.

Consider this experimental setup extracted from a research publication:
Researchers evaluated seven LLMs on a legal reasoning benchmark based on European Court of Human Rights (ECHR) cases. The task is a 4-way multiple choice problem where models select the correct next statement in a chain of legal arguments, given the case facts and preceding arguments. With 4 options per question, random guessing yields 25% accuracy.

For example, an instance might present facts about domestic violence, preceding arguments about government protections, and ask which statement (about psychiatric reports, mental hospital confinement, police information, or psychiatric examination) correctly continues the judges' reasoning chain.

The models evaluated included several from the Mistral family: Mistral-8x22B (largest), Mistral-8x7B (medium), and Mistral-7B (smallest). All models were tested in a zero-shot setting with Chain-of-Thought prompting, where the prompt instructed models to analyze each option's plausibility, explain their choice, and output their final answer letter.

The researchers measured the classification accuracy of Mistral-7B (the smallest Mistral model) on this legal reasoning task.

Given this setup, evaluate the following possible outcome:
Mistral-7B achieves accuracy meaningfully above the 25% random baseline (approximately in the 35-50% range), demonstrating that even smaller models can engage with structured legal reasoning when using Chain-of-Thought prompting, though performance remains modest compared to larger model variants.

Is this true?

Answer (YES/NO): YES